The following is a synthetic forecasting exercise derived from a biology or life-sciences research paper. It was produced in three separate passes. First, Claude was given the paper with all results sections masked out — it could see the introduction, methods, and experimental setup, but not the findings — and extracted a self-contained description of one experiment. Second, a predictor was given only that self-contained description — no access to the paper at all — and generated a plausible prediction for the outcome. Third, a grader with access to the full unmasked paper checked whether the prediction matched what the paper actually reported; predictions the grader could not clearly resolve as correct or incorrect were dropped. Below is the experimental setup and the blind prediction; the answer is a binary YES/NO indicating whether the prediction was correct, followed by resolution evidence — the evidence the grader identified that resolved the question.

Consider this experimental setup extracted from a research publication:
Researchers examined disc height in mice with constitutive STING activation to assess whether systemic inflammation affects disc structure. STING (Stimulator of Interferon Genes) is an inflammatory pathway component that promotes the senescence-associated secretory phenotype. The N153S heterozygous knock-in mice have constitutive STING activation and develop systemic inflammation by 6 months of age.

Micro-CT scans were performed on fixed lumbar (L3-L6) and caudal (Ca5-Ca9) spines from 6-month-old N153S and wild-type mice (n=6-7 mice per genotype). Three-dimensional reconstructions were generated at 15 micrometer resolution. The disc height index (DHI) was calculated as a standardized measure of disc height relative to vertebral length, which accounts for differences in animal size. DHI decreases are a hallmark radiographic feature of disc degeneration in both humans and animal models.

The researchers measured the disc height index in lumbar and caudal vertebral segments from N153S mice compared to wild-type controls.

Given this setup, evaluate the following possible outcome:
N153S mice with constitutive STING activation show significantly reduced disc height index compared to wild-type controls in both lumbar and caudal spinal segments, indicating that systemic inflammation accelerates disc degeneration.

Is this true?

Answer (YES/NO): NO